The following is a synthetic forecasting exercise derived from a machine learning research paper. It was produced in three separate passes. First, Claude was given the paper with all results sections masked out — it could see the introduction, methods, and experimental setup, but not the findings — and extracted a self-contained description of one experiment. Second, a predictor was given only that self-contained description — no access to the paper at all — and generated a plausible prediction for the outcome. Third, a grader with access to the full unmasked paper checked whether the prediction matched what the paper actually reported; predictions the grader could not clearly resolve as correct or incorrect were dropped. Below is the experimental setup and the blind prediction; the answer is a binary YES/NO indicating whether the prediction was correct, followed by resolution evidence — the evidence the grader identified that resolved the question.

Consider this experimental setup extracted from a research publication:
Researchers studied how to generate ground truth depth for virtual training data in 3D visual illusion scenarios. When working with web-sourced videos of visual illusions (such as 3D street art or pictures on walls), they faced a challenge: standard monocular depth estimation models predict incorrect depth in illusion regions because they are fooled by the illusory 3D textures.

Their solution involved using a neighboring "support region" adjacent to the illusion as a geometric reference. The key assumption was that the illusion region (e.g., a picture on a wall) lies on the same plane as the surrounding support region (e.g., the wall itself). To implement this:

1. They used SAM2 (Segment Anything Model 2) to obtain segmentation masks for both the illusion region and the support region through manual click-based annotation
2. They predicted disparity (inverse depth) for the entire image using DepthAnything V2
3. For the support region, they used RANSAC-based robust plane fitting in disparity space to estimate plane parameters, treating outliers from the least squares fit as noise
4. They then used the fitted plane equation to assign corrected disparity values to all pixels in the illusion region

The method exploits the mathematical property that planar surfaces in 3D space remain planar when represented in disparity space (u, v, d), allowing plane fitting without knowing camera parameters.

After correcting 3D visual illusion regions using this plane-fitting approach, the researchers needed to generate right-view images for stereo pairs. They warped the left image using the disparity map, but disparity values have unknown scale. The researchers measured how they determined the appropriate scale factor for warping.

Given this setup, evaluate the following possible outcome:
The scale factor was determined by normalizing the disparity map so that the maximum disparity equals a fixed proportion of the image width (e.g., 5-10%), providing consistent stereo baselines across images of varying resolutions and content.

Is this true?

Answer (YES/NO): NO